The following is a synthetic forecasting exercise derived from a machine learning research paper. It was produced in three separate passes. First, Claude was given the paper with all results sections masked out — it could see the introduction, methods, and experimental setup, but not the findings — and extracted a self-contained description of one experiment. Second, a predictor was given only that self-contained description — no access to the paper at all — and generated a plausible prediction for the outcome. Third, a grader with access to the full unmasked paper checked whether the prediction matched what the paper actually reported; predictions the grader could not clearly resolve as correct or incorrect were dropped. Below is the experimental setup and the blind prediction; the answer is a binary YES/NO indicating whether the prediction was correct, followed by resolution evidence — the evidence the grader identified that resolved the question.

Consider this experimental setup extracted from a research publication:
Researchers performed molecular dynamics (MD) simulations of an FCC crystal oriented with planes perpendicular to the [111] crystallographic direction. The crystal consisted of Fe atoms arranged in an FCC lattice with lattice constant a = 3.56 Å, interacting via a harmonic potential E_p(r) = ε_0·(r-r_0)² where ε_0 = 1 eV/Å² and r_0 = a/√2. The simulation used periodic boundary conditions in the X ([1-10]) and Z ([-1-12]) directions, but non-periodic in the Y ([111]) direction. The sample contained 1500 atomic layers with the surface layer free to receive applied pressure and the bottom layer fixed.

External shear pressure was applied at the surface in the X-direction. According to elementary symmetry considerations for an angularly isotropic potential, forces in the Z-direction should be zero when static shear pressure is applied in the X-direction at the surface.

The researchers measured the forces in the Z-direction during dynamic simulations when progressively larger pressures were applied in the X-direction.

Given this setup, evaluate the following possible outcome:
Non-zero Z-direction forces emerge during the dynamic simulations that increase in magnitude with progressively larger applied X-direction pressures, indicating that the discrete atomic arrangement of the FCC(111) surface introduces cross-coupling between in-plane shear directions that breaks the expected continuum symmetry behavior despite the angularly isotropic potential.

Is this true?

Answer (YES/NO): YES